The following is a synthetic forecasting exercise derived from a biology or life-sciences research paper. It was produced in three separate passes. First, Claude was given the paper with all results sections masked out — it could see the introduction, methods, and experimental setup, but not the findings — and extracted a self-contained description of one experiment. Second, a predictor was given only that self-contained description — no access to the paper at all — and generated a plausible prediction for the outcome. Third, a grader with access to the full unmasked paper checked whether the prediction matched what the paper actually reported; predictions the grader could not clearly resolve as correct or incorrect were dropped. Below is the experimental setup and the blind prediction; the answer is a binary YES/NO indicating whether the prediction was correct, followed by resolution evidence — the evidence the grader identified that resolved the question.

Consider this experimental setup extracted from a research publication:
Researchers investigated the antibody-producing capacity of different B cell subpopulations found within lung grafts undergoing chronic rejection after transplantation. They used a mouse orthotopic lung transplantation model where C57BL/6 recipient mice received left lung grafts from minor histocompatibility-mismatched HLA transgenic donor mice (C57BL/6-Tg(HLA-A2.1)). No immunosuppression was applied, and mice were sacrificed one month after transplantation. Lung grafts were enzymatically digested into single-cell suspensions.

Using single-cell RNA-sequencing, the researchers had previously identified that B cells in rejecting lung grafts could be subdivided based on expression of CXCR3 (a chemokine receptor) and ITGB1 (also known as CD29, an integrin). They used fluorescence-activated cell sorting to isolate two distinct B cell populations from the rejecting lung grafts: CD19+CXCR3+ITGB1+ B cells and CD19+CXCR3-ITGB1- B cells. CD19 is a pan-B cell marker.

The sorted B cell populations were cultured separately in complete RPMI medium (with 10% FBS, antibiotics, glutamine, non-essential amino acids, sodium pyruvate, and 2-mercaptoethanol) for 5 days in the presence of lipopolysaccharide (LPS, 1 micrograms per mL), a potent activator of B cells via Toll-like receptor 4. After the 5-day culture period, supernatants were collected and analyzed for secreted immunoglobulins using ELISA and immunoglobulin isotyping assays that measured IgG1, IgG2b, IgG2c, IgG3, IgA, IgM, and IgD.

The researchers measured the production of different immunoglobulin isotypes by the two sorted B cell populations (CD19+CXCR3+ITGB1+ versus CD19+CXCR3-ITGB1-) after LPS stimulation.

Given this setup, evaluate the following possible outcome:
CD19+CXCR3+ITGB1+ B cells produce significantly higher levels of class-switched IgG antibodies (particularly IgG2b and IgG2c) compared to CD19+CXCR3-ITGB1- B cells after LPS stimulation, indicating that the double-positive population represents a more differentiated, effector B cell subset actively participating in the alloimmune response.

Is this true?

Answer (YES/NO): NO